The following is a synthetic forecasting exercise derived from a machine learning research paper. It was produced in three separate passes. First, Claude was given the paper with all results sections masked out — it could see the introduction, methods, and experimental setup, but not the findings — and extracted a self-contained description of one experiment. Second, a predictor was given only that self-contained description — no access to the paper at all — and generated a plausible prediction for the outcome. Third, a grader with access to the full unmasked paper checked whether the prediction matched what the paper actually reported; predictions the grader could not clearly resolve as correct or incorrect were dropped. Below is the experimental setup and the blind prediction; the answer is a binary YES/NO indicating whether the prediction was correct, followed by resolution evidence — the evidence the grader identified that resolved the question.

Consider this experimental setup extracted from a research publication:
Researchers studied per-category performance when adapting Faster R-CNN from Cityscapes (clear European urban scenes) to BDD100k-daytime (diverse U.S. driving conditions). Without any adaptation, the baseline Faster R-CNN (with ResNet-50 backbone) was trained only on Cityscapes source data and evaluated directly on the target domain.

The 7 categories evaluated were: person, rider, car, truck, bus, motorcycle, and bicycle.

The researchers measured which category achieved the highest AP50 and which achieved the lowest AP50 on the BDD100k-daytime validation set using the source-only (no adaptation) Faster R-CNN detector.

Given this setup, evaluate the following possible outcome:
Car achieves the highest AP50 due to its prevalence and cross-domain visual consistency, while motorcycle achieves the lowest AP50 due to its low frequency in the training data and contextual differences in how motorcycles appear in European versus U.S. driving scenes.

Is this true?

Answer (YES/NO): YES